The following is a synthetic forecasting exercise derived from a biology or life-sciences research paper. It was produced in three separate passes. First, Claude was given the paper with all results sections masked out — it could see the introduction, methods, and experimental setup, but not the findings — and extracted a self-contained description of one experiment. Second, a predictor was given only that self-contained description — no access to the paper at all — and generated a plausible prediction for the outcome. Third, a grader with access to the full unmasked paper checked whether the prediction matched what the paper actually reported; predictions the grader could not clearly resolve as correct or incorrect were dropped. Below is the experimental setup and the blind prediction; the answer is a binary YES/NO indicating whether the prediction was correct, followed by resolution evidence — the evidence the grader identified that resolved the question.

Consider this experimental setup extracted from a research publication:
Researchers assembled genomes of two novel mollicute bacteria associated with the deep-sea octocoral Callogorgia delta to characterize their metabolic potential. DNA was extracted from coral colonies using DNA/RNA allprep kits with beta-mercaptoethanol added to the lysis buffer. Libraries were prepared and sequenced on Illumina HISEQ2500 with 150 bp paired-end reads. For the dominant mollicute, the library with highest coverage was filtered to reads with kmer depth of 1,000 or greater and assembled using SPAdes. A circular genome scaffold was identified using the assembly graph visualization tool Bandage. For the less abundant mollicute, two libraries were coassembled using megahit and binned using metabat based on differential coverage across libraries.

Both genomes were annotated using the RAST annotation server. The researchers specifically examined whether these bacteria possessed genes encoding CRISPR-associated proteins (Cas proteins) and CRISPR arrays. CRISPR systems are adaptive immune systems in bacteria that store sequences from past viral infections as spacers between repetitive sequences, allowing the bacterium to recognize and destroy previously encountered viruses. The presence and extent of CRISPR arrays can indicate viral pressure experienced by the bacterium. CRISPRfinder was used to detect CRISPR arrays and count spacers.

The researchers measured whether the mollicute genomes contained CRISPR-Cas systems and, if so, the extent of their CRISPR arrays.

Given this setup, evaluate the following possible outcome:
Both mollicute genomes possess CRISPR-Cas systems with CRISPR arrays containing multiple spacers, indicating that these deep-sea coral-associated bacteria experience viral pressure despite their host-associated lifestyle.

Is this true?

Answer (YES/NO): YES